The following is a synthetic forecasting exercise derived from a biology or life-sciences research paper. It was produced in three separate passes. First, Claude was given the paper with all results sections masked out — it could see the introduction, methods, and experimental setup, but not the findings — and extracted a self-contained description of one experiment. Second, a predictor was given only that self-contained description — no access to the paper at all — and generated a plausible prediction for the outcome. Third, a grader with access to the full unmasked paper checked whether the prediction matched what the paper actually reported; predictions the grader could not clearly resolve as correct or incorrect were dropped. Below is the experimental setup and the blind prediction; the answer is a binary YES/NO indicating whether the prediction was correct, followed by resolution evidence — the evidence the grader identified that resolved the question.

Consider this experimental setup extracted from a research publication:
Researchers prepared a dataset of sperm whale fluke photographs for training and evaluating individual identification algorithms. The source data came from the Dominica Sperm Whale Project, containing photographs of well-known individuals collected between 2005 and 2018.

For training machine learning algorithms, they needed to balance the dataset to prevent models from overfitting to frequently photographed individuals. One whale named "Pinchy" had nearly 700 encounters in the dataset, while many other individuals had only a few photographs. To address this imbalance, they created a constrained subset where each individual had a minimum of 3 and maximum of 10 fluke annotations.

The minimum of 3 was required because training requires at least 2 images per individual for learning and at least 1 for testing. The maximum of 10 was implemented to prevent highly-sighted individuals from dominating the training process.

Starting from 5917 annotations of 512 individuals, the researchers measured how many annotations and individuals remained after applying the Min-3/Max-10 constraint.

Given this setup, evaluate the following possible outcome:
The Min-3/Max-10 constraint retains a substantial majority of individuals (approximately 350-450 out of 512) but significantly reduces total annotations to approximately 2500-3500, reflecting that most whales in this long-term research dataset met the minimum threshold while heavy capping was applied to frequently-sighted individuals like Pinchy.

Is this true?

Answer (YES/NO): NO